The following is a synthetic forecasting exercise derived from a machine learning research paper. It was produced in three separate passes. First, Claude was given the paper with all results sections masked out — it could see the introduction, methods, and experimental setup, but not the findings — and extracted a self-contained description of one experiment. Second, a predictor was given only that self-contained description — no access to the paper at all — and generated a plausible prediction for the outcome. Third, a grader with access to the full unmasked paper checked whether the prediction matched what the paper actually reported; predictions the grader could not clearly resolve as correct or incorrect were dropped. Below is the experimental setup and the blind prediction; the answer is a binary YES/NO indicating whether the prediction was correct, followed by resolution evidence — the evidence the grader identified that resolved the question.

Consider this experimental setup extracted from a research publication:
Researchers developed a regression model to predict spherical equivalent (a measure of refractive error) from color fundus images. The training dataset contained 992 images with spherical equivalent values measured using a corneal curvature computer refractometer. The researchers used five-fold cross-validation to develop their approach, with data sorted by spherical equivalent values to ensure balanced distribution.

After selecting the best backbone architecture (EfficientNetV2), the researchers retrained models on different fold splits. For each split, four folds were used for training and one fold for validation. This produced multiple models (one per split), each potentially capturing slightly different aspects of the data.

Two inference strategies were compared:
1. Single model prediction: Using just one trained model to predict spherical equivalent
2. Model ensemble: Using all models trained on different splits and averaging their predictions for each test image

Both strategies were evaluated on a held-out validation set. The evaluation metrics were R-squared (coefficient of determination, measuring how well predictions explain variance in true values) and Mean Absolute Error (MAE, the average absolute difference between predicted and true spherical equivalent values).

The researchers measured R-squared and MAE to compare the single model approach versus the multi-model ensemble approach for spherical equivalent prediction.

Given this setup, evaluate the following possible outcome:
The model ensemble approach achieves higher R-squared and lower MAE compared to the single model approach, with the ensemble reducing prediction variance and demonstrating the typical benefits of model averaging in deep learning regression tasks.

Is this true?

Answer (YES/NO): YES